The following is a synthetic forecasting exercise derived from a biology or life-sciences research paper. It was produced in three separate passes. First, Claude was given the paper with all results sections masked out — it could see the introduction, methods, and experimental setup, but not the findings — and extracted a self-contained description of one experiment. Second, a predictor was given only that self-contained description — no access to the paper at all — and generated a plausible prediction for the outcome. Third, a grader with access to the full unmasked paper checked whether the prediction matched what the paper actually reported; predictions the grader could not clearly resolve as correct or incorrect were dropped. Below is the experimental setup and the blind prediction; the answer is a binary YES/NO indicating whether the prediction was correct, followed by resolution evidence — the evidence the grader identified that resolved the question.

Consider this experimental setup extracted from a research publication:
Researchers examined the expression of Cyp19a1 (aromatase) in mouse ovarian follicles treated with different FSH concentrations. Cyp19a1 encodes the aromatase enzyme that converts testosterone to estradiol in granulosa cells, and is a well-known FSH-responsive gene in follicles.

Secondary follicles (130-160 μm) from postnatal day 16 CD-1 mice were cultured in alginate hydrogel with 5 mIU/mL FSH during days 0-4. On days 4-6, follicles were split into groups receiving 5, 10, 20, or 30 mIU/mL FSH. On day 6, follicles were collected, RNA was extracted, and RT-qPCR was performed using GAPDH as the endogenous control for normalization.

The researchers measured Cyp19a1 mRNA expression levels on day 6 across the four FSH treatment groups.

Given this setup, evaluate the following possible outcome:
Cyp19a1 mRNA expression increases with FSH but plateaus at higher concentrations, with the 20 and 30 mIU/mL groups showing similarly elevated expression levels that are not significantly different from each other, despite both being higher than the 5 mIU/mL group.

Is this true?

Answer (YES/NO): YES